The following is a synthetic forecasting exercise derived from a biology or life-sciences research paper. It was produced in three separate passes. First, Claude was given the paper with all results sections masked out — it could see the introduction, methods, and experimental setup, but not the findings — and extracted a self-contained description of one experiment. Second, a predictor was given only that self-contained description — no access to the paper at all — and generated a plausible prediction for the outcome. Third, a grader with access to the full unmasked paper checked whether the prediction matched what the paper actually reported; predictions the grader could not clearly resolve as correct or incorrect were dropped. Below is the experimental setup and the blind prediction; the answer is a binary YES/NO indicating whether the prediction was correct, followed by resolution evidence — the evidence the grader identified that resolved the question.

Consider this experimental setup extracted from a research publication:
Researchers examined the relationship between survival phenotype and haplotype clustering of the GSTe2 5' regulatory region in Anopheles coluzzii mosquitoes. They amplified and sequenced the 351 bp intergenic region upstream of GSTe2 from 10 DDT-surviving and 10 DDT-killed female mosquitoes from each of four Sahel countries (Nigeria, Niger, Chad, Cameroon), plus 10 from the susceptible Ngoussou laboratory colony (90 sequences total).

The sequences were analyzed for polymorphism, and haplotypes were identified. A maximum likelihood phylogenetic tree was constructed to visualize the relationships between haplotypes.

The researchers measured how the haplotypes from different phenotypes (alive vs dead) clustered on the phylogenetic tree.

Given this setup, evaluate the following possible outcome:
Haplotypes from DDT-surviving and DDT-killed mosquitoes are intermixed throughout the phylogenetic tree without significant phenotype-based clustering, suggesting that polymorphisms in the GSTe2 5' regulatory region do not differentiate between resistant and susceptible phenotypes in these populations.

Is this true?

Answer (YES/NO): NO